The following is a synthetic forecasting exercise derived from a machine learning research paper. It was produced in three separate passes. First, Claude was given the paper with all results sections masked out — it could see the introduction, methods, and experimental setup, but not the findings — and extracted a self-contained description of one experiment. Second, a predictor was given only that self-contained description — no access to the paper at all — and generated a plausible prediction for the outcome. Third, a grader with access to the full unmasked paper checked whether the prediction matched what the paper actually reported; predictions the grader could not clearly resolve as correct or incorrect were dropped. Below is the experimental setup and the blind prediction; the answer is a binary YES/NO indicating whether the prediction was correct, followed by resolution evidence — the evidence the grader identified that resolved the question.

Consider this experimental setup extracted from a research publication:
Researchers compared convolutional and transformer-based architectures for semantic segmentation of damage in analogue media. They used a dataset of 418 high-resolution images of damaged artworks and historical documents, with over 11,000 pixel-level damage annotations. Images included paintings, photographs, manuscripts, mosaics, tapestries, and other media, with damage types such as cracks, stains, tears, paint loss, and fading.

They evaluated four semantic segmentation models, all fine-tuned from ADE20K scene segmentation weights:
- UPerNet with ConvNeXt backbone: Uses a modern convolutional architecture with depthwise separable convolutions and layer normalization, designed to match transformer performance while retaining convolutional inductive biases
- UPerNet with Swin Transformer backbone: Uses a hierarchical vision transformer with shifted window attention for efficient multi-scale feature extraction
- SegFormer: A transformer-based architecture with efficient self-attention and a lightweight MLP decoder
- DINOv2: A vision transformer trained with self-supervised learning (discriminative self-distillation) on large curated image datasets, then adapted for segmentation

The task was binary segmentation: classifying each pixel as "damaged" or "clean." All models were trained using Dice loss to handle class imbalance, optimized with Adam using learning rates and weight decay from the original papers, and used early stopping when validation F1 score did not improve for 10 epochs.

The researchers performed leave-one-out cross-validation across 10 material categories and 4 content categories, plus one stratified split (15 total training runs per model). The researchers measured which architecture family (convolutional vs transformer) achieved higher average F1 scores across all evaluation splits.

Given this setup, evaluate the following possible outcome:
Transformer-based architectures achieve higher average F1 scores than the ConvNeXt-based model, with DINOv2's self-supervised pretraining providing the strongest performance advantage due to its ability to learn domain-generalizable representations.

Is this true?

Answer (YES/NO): NO